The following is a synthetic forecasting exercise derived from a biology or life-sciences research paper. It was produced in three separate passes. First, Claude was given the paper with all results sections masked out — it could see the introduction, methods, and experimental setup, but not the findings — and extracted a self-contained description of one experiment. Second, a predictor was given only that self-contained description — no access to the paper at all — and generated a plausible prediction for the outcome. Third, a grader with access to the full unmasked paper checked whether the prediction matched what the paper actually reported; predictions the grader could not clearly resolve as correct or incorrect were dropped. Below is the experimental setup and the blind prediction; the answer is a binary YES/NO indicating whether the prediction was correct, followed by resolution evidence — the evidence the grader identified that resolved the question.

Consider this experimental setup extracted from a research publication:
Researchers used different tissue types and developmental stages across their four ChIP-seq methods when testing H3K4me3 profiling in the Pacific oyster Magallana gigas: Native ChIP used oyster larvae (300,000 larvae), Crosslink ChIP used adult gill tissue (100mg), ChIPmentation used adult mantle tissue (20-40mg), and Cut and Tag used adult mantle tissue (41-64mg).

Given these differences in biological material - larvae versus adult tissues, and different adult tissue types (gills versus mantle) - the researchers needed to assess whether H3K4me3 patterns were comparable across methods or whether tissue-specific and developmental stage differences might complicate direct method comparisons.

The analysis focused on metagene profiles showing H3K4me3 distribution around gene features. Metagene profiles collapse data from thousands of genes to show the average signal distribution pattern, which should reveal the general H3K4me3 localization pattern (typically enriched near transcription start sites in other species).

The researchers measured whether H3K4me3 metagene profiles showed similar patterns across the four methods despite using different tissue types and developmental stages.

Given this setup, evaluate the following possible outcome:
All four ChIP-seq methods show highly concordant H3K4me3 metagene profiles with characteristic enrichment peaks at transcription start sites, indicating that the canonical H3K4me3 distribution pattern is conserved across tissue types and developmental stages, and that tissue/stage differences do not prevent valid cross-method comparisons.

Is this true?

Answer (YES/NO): NO